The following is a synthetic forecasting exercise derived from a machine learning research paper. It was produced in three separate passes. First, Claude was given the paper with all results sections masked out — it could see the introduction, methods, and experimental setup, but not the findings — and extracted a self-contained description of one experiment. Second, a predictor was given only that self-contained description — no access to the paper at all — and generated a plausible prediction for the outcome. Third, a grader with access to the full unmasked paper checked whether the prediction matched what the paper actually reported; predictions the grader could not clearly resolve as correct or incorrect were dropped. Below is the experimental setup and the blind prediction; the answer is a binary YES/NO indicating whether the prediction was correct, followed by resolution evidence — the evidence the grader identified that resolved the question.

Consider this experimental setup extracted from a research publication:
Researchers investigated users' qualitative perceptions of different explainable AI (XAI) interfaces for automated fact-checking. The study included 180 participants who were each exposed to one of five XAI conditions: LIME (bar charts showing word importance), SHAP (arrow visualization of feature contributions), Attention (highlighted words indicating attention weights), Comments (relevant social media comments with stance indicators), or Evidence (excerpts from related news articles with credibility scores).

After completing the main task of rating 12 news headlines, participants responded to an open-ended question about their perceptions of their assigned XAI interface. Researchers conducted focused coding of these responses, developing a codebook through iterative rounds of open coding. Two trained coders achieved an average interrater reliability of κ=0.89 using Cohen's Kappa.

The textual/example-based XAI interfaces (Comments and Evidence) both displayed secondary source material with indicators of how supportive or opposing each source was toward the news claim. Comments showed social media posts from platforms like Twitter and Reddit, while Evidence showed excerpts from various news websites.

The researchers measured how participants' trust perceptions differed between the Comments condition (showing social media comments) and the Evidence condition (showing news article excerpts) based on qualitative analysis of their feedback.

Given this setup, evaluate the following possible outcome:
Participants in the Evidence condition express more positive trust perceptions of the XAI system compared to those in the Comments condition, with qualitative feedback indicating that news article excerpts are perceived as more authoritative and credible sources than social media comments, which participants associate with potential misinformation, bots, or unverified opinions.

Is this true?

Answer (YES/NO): YES